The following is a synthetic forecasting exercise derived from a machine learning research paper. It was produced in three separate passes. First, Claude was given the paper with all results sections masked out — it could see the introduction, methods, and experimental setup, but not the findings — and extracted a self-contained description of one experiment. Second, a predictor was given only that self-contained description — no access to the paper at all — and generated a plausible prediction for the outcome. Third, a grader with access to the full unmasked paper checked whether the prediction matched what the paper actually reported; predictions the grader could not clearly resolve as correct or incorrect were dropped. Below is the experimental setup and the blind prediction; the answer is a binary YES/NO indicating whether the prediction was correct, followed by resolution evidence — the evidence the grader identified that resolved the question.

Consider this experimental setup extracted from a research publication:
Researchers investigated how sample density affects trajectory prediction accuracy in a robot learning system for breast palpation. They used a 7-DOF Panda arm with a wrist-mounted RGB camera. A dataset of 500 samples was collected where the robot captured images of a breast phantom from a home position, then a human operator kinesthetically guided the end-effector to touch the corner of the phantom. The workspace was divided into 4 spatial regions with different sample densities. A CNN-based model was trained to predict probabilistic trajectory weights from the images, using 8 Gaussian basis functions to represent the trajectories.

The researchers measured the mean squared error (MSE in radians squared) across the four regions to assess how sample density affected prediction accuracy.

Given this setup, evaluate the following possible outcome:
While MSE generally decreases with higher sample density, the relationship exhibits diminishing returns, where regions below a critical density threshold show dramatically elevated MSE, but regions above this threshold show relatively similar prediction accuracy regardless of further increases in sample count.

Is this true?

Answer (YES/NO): NO